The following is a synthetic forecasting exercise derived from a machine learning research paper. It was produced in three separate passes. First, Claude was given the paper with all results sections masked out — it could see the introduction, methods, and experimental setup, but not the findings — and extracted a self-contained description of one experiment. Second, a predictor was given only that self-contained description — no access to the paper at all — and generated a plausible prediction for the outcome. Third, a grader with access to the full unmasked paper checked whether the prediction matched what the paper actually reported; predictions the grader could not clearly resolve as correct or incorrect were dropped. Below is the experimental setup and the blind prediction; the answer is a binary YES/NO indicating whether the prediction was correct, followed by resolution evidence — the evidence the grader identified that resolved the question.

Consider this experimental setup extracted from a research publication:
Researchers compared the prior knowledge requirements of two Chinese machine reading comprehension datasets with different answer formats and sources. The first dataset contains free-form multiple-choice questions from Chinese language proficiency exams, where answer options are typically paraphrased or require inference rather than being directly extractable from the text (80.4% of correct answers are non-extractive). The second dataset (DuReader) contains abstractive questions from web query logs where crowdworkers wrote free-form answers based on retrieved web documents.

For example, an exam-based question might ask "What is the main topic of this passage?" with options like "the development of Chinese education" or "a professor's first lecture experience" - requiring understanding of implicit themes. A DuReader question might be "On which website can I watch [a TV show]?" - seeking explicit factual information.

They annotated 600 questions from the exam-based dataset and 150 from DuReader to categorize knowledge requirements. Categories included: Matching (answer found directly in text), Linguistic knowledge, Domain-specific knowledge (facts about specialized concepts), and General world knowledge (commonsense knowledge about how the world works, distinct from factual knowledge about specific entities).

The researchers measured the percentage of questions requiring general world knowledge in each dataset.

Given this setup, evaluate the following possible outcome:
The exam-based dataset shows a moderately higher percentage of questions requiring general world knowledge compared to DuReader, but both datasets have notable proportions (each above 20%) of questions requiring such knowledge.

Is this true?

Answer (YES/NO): NO